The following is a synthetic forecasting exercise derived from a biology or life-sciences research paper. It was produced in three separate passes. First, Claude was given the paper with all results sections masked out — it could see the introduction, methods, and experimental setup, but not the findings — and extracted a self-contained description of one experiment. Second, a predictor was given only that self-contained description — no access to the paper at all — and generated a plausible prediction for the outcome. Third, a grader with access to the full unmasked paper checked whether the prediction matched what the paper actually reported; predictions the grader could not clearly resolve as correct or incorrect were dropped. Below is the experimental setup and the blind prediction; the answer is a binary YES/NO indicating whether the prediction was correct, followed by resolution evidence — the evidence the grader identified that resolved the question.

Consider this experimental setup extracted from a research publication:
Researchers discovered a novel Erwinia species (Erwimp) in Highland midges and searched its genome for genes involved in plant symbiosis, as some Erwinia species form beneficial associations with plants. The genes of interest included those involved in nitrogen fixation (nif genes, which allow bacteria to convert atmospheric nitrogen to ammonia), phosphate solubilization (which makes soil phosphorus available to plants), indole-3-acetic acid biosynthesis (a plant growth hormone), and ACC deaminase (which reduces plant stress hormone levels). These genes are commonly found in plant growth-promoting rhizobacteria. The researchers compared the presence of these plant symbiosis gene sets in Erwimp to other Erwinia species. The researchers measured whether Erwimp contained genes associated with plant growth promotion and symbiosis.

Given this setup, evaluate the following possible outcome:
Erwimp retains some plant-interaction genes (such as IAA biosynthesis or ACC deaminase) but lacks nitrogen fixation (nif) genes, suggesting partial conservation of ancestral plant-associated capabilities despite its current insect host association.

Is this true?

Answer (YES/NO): NO